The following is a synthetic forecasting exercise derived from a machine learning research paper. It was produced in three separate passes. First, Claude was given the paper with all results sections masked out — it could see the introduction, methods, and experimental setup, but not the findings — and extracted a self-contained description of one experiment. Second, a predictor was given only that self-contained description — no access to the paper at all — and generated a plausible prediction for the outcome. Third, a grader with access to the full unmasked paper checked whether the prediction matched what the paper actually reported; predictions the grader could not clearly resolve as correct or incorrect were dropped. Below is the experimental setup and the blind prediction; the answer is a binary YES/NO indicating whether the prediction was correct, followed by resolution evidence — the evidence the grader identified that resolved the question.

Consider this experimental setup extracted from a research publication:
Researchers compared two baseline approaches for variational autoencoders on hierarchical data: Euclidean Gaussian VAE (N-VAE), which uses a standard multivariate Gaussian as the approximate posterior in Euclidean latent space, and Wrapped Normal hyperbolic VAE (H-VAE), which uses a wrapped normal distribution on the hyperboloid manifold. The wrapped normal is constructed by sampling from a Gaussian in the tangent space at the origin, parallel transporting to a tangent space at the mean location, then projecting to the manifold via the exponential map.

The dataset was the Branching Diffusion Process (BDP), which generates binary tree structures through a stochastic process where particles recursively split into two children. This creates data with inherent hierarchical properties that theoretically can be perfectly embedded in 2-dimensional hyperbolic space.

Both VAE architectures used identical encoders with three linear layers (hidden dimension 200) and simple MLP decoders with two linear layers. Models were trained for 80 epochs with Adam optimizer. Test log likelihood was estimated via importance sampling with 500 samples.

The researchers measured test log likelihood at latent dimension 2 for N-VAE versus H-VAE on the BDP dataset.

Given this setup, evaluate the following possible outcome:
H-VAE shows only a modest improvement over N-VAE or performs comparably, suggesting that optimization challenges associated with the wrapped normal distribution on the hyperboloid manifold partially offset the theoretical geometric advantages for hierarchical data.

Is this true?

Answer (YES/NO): NO